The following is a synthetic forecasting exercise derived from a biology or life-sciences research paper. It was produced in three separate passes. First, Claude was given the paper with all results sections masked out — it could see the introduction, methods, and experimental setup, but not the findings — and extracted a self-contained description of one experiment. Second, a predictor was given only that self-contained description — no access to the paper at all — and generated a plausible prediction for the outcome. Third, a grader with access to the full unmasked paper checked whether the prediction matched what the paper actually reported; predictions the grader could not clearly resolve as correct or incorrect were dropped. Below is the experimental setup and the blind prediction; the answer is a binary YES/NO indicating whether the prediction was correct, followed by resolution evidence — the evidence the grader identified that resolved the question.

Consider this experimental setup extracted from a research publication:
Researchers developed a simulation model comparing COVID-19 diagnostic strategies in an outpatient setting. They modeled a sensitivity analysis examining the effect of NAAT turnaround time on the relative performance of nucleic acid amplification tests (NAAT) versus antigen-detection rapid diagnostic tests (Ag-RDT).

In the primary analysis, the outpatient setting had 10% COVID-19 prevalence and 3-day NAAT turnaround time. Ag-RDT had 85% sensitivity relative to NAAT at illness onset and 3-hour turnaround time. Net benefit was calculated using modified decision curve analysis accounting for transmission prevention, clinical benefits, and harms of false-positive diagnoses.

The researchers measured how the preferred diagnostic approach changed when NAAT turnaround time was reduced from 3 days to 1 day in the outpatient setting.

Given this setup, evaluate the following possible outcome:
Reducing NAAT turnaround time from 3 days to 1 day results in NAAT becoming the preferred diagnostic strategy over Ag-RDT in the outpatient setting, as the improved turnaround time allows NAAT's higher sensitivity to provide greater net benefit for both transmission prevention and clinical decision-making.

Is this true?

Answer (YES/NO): YES